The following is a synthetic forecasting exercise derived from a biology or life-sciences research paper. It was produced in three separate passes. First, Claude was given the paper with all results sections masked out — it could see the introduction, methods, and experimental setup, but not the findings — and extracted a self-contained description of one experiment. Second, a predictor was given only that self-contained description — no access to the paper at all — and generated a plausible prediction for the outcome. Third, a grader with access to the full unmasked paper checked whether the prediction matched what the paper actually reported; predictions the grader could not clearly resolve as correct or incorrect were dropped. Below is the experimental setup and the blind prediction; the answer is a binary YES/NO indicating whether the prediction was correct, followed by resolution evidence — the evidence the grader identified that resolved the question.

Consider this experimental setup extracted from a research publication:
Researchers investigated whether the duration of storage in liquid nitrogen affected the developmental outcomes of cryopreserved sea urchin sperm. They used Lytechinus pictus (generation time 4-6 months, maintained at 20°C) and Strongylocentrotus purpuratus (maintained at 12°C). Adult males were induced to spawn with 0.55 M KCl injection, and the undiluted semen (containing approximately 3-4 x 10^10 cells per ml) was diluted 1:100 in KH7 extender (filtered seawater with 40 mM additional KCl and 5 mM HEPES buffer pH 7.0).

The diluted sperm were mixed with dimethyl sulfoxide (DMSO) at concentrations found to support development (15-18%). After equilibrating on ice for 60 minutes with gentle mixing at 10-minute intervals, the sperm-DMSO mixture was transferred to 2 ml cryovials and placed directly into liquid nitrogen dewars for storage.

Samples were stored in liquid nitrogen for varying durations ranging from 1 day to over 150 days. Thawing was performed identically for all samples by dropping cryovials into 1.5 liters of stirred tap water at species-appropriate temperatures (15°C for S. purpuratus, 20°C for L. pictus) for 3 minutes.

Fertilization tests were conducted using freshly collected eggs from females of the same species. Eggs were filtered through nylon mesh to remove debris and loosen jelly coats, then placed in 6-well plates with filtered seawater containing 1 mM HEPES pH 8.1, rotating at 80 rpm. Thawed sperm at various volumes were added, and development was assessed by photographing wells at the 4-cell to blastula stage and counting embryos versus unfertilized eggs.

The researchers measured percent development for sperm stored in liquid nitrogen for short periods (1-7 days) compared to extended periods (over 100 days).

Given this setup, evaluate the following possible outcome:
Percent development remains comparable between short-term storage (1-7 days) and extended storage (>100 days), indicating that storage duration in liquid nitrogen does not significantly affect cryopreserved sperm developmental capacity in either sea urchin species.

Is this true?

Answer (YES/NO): NO